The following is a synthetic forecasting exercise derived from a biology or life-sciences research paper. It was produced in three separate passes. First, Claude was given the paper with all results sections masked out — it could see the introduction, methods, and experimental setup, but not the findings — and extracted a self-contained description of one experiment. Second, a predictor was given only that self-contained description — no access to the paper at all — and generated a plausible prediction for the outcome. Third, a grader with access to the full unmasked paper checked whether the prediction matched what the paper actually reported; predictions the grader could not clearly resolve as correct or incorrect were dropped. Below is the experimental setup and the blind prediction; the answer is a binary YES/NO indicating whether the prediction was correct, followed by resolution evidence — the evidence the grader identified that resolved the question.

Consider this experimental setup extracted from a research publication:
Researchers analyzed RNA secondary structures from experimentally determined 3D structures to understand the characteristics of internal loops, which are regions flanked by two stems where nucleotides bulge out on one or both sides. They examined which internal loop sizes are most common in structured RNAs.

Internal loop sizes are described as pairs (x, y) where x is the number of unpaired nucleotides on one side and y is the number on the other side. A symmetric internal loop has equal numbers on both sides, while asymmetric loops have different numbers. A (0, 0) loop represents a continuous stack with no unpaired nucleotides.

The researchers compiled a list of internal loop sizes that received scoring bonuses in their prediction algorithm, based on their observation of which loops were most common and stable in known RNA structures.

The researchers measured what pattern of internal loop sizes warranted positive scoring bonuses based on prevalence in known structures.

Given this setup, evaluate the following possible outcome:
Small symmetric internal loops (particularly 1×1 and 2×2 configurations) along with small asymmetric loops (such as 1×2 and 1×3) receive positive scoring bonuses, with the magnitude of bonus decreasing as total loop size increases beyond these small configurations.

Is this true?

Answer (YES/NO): NO